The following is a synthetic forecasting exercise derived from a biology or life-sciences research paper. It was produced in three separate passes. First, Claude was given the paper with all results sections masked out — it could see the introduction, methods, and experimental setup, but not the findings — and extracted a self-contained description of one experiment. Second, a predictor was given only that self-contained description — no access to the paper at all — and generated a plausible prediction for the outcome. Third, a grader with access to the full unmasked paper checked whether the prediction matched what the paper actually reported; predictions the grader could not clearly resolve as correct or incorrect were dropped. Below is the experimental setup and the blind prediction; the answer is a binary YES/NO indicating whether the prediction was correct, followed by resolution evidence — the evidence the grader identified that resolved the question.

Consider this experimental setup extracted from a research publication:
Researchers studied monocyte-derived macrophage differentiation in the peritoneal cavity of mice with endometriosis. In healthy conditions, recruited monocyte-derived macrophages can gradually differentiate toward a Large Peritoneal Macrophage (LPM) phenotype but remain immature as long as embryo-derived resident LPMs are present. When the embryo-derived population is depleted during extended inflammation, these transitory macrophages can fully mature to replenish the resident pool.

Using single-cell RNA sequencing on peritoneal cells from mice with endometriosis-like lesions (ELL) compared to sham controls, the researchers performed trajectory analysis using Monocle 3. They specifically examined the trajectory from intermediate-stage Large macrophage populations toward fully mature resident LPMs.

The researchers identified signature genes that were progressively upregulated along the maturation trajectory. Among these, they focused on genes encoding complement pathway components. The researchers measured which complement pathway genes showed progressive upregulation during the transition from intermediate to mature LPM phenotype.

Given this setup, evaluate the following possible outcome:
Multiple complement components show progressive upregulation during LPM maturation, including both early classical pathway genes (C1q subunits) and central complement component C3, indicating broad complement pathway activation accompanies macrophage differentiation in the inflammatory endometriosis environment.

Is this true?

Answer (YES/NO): NO